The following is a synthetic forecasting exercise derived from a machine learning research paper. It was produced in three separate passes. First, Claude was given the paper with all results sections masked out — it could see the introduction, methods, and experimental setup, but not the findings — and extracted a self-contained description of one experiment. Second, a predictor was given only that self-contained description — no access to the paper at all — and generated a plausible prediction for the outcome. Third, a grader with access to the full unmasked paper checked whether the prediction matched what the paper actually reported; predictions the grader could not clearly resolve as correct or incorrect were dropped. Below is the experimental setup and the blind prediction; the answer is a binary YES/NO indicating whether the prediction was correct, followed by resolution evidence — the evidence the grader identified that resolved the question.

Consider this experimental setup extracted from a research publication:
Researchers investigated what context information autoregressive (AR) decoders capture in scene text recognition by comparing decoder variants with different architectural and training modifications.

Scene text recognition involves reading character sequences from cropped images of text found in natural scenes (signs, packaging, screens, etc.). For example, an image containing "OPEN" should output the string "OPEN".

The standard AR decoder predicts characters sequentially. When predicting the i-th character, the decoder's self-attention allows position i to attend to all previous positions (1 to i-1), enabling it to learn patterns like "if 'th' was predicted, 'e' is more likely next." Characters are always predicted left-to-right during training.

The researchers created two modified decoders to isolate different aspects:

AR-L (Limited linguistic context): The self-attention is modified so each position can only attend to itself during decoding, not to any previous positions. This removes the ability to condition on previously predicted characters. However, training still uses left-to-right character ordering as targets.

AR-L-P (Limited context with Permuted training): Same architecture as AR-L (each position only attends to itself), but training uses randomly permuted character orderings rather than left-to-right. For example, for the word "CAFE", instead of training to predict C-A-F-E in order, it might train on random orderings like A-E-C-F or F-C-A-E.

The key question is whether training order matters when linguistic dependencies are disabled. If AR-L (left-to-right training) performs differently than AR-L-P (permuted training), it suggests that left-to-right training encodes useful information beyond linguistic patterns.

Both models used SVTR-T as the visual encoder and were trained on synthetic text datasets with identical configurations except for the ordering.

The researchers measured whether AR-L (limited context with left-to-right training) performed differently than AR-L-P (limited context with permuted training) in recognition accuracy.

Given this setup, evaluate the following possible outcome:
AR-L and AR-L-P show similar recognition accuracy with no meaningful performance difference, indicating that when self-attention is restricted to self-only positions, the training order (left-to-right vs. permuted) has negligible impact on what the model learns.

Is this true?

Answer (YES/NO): NO